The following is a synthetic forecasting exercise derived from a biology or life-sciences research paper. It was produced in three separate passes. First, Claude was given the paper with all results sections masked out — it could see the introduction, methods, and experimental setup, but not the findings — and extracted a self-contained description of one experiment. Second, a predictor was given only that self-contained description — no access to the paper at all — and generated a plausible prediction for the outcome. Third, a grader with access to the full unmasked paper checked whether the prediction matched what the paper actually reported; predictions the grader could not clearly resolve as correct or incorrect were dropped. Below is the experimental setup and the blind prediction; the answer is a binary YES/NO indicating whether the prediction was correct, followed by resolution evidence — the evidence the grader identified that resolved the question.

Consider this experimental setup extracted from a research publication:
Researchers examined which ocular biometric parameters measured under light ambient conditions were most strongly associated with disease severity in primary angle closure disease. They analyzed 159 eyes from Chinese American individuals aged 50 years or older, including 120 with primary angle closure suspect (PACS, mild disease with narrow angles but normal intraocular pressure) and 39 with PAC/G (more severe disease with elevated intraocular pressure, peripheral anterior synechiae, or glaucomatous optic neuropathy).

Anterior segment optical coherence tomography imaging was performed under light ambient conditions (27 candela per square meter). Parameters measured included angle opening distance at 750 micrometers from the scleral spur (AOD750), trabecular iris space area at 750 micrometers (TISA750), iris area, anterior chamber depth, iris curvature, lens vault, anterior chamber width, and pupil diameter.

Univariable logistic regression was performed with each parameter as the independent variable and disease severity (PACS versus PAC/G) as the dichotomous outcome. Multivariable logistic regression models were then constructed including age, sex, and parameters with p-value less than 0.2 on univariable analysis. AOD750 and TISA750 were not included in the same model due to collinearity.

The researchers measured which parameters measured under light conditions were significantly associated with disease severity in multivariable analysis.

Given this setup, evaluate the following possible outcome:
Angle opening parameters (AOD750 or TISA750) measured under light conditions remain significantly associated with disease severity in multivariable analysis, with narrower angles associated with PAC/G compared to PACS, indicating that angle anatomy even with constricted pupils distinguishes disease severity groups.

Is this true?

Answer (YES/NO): YES